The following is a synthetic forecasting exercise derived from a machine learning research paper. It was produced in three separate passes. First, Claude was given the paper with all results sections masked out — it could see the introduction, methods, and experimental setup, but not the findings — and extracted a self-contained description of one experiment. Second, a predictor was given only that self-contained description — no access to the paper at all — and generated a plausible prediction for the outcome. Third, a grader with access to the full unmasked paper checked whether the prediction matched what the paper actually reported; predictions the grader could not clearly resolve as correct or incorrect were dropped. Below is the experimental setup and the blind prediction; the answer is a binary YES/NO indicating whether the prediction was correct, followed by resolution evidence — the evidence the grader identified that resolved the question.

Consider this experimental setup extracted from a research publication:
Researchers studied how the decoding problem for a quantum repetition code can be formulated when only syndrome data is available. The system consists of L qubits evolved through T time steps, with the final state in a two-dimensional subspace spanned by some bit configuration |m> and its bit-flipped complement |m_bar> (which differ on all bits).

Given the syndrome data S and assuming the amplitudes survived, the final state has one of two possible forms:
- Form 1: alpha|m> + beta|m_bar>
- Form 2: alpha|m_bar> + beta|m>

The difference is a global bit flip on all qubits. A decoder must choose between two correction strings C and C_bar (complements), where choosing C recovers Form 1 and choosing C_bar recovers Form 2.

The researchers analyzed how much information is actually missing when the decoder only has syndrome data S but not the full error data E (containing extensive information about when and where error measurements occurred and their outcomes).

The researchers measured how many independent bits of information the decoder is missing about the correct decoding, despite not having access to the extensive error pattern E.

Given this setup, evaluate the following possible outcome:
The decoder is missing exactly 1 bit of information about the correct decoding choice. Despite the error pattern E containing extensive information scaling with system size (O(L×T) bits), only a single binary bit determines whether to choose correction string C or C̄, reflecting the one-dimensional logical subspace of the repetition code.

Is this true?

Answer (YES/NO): YES